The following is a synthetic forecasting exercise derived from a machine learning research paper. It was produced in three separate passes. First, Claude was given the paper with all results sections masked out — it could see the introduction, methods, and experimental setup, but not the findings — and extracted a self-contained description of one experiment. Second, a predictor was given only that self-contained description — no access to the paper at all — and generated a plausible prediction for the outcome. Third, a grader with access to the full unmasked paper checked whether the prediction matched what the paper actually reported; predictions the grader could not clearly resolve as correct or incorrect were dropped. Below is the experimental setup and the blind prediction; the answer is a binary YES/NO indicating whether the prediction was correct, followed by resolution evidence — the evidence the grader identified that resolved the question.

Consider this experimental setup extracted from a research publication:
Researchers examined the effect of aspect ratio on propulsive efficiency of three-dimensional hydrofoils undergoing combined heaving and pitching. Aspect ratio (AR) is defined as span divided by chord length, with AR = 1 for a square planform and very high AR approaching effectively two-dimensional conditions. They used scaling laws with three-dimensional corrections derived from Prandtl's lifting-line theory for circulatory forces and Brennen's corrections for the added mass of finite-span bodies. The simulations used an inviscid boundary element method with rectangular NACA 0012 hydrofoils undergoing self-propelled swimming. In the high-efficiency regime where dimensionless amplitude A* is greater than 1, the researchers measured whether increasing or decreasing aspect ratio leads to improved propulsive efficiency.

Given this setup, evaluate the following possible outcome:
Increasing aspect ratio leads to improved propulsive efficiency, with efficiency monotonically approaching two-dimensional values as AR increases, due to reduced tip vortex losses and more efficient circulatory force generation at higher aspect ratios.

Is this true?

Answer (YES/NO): YES